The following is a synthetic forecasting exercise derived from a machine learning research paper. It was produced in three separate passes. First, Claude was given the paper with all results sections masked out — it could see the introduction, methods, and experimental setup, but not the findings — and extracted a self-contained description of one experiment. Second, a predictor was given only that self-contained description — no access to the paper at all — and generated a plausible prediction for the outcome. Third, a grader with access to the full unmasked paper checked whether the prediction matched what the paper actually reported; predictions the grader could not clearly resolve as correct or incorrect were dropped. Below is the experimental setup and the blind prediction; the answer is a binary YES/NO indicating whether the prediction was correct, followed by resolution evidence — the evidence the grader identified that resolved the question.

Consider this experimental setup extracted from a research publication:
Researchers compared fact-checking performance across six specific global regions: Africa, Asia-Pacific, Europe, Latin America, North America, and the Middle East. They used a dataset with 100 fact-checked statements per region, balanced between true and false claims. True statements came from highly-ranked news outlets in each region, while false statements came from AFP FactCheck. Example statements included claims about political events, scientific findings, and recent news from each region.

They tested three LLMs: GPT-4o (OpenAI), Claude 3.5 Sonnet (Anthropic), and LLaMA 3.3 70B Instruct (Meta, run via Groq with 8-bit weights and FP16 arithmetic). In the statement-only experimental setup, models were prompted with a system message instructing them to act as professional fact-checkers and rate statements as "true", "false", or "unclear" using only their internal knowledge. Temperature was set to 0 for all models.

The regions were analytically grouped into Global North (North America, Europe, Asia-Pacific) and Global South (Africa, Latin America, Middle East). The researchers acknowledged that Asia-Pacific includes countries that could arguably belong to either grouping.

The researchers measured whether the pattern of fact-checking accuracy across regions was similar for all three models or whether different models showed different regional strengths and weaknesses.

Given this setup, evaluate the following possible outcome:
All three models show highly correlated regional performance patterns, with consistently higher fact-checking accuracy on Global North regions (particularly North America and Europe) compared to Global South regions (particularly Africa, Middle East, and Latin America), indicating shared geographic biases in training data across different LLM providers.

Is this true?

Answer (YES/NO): YES